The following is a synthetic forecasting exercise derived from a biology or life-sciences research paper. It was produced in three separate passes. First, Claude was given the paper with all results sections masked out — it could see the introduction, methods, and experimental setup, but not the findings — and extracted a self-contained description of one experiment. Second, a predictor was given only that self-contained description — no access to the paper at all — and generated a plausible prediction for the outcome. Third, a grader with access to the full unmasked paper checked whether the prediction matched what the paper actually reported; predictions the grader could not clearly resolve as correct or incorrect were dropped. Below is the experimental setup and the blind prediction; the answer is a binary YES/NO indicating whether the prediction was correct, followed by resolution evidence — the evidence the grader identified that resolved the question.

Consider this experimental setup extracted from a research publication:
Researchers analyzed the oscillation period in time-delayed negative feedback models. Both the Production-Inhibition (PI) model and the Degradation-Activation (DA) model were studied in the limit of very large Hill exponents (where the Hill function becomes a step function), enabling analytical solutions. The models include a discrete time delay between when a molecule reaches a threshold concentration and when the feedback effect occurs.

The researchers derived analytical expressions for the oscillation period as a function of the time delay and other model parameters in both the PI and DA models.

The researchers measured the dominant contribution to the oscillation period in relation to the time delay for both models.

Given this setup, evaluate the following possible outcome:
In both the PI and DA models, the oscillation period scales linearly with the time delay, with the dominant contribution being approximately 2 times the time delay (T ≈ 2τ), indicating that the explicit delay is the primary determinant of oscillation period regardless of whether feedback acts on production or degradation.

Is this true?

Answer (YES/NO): YES